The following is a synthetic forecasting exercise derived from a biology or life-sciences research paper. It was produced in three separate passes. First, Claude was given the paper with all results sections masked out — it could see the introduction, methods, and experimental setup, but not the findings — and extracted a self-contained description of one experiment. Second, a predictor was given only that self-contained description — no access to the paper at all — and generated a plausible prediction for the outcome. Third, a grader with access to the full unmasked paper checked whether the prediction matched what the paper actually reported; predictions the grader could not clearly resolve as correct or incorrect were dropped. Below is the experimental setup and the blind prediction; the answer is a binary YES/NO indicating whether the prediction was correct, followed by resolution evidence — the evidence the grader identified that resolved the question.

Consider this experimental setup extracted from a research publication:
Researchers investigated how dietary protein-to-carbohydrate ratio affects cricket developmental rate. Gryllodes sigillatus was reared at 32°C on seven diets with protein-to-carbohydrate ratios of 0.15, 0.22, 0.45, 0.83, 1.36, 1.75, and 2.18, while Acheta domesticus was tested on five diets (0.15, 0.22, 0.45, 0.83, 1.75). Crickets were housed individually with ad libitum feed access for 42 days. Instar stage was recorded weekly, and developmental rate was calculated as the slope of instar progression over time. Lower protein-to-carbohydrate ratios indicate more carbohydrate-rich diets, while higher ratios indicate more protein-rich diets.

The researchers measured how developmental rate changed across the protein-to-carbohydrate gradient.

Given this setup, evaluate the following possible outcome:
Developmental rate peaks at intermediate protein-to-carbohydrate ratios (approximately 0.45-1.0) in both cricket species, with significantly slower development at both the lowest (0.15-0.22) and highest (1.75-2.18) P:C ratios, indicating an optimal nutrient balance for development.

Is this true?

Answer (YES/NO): NO